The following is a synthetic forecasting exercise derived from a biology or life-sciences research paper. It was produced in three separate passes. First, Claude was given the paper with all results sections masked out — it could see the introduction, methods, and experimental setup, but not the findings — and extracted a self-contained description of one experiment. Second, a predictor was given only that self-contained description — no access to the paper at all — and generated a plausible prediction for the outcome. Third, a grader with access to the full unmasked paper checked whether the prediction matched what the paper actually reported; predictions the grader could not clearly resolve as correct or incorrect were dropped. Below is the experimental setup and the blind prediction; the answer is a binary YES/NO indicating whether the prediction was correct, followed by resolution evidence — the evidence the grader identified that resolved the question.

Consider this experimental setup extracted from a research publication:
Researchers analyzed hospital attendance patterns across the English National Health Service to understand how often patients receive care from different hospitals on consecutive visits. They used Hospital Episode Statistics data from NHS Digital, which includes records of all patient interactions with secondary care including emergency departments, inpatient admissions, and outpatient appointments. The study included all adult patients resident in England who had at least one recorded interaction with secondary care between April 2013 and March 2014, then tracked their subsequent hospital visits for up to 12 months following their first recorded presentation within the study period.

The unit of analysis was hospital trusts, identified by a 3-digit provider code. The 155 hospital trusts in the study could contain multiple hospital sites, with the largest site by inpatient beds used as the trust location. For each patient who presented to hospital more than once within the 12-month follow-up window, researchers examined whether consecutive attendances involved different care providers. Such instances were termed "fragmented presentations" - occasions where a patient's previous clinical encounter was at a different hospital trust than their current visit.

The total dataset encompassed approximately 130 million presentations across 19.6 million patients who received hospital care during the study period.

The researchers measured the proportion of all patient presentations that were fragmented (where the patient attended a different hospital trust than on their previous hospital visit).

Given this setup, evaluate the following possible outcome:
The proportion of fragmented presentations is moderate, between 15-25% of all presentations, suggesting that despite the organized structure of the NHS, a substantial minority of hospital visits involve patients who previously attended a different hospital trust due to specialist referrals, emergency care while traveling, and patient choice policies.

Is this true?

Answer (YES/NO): NO